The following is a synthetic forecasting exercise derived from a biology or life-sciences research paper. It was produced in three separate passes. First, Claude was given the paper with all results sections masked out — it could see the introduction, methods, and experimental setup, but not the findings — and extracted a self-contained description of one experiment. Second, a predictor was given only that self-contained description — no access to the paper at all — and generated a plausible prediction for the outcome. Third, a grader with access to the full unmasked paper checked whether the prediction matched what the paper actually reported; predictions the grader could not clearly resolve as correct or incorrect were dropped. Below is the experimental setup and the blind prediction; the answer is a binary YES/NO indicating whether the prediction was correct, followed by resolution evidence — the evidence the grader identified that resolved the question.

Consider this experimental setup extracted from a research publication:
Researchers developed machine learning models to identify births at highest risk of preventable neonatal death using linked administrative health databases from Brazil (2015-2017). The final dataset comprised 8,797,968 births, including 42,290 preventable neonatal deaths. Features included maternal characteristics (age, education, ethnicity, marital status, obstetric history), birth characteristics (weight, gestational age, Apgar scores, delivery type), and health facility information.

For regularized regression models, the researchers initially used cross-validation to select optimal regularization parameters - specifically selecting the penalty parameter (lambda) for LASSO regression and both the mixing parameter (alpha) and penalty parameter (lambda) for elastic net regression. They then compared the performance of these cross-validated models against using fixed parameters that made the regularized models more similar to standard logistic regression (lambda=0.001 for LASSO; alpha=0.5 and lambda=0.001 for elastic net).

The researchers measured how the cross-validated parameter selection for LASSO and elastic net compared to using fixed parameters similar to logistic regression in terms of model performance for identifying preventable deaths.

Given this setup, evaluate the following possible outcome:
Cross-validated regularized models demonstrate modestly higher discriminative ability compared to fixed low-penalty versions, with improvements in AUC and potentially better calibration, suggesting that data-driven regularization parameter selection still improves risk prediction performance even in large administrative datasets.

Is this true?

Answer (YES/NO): NO